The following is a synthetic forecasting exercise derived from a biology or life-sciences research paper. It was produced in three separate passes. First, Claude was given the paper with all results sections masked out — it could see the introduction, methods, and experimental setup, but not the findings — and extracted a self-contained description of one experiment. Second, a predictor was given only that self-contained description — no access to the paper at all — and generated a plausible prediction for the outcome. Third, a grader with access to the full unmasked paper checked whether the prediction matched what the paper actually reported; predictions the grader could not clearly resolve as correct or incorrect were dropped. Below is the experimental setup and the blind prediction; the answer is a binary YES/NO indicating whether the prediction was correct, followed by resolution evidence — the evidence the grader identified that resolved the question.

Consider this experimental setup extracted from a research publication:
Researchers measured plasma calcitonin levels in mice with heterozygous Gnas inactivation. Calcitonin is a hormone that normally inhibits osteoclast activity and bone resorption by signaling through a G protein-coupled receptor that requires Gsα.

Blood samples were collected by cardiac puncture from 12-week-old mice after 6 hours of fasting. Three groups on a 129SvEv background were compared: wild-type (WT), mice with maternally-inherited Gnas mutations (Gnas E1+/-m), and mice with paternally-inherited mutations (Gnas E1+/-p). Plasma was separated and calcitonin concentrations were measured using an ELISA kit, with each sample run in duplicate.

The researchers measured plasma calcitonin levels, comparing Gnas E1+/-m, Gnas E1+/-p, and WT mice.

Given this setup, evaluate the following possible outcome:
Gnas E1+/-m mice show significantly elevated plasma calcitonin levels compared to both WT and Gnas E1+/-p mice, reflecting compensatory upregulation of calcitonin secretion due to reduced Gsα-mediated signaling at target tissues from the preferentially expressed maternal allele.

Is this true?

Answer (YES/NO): NO